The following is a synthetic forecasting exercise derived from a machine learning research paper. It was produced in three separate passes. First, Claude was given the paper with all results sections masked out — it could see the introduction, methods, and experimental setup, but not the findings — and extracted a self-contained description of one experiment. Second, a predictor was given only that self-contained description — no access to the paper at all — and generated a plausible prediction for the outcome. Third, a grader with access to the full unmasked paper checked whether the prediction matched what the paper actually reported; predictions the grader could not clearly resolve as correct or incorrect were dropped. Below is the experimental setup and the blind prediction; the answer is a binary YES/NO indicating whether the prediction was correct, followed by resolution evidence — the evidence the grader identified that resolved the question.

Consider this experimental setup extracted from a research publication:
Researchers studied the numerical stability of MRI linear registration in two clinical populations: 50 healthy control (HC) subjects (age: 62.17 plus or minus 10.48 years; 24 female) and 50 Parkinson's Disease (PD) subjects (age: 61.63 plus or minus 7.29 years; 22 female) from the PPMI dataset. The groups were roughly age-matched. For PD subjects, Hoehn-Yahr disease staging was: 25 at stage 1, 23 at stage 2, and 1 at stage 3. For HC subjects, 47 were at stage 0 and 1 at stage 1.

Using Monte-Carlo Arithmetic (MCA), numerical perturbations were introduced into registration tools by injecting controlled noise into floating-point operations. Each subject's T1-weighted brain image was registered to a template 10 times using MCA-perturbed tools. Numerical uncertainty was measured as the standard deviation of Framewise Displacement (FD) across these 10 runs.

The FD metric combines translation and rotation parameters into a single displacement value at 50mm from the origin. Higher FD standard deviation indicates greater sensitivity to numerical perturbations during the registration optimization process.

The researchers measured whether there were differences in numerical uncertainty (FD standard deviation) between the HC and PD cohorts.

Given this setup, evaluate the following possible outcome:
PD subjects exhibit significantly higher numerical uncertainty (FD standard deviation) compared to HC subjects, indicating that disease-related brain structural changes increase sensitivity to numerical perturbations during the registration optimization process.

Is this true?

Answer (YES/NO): NO